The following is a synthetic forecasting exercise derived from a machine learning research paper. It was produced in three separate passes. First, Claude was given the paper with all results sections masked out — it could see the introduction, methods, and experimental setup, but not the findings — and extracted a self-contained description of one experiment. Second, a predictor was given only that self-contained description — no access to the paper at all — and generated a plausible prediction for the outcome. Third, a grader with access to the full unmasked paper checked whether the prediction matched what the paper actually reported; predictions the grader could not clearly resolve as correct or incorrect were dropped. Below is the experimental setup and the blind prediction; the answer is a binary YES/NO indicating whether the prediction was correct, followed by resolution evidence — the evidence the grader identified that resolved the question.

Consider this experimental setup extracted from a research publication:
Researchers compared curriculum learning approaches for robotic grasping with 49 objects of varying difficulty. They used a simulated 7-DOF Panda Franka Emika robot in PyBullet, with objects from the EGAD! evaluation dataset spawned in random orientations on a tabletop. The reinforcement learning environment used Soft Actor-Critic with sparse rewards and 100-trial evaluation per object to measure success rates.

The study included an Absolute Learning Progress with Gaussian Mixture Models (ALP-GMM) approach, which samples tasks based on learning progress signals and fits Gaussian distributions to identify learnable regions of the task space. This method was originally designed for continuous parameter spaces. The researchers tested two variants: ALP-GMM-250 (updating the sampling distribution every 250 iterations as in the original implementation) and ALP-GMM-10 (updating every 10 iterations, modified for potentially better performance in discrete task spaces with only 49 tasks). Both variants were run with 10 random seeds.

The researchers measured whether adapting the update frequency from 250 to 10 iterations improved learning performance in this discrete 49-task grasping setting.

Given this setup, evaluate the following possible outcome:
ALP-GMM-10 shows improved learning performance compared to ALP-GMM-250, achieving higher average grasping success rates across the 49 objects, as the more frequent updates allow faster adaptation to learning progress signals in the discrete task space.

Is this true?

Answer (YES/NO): NO